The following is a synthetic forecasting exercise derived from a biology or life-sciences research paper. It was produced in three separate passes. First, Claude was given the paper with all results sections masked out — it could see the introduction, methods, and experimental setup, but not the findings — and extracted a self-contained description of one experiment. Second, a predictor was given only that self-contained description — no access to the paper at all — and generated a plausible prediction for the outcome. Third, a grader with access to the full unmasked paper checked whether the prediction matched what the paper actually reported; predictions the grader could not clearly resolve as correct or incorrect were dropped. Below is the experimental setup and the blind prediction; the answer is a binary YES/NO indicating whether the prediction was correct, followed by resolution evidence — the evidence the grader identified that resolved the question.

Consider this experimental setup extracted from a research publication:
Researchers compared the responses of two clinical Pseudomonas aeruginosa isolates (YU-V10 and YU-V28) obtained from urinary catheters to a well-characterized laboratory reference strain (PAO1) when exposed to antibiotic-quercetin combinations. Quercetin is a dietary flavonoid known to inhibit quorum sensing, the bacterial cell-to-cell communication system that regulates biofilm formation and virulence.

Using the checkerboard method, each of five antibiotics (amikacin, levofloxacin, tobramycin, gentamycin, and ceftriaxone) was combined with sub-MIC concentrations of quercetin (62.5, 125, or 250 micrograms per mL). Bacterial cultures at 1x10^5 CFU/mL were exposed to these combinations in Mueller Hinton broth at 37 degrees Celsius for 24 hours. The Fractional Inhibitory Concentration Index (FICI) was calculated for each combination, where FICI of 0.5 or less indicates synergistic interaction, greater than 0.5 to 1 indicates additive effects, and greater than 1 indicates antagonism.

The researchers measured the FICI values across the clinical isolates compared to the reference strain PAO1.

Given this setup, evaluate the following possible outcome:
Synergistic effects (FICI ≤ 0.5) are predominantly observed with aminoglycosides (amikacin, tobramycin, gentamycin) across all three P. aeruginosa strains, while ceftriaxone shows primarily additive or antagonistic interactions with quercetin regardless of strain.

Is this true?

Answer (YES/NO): NO